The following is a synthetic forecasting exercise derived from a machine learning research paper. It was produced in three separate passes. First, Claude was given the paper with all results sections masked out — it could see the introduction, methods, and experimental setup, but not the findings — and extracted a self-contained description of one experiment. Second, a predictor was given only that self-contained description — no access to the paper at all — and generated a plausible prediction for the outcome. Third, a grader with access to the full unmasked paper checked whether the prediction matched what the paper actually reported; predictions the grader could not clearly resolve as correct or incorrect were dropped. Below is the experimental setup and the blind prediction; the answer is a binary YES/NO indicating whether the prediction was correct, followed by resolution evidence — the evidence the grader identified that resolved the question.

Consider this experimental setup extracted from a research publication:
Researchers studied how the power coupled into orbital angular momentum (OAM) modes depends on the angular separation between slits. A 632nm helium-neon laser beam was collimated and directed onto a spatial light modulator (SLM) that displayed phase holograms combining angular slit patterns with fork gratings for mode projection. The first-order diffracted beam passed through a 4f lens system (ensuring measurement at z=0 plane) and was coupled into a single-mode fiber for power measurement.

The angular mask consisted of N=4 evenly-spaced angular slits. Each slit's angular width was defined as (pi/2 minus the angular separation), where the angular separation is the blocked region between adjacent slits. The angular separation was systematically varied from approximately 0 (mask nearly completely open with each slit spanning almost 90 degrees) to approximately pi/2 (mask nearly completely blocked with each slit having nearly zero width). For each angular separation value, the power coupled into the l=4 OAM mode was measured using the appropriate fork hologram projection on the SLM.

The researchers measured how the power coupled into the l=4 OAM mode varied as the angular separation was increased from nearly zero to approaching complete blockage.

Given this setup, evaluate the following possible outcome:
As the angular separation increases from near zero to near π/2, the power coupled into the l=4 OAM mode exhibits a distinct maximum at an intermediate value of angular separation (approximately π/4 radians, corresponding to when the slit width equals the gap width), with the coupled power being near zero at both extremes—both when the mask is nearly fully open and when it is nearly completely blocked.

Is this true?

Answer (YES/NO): YES